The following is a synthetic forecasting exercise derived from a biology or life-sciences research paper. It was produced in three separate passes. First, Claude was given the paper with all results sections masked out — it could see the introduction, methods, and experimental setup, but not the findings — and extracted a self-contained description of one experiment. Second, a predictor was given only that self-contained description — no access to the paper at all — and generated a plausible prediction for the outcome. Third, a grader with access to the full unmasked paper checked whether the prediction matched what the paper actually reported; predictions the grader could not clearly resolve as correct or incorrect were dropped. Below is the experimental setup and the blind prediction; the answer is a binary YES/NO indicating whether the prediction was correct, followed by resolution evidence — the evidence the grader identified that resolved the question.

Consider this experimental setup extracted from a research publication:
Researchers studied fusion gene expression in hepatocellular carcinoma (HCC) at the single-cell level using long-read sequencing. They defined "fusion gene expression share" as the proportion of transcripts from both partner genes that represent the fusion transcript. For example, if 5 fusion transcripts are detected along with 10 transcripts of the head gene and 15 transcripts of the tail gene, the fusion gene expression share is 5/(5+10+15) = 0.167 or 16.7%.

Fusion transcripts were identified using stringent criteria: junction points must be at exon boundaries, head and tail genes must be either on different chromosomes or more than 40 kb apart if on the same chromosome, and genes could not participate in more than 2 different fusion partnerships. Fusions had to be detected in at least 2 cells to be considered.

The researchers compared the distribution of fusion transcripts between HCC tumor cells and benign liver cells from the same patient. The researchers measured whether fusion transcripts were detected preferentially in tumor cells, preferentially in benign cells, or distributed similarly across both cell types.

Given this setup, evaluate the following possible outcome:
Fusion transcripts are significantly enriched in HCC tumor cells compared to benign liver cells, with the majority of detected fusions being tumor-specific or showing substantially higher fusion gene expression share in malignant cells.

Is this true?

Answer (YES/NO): YES